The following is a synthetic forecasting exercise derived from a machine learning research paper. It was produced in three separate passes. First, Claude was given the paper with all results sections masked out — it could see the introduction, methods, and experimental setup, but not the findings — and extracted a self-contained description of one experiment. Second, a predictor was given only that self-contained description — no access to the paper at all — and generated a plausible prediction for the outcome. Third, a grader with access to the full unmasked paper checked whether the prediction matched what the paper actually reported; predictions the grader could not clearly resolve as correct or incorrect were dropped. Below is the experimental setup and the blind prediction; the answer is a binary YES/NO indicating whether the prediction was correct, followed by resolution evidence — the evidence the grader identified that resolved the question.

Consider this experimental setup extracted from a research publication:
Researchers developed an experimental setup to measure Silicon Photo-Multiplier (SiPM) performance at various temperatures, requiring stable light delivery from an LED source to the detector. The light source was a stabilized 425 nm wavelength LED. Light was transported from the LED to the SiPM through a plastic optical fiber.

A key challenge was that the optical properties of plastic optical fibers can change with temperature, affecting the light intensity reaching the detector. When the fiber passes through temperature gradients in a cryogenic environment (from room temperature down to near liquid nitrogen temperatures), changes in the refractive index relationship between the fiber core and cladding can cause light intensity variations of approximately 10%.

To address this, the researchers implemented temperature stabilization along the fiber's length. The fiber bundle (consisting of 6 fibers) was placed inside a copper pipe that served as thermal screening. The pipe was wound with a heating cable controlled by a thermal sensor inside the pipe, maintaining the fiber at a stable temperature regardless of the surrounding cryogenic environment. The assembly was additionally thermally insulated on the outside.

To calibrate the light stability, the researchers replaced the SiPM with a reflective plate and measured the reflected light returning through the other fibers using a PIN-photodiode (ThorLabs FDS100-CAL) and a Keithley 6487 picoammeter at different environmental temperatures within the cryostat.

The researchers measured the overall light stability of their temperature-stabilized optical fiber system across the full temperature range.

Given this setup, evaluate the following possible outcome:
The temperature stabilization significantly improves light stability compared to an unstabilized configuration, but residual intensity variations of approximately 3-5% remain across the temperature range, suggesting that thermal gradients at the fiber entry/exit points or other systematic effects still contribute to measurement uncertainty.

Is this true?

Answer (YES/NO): NO